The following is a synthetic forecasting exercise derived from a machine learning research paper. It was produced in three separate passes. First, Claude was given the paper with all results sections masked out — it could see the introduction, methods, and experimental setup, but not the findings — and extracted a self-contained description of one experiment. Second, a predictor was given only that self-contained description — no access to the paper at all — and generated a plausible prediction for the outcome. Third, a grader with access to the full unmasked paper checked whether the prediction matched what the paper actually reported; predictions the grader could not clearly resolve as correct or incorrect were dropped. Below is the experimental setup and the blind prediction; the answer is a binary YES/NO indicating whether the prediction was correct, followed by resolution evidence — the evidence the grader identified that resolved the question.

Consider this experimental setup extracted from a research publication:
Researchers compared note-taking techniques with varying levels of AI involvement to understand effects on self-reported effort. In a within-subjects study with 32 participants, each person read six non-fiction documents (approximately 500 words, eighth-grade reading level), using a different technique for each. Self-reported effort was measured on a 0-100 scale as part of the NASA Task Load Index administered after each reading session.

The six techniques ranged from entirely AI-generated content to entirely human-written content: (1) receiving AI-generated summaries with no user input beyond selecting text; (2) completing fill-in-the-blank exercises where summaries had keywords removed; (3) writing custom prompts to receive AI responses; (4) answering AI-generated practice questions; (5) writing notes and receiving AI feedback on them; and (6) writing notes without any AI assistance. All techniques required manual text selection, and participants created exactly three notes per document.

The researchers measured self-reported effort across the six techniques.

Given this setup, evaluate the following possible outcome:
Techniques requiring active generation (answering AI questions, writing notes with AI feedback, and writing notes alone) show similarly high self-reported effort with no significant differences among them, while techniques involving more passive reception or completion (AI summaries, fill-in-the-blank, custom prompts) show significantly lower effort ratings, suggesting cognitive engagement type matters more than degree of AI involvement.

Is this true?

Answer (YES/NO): NO